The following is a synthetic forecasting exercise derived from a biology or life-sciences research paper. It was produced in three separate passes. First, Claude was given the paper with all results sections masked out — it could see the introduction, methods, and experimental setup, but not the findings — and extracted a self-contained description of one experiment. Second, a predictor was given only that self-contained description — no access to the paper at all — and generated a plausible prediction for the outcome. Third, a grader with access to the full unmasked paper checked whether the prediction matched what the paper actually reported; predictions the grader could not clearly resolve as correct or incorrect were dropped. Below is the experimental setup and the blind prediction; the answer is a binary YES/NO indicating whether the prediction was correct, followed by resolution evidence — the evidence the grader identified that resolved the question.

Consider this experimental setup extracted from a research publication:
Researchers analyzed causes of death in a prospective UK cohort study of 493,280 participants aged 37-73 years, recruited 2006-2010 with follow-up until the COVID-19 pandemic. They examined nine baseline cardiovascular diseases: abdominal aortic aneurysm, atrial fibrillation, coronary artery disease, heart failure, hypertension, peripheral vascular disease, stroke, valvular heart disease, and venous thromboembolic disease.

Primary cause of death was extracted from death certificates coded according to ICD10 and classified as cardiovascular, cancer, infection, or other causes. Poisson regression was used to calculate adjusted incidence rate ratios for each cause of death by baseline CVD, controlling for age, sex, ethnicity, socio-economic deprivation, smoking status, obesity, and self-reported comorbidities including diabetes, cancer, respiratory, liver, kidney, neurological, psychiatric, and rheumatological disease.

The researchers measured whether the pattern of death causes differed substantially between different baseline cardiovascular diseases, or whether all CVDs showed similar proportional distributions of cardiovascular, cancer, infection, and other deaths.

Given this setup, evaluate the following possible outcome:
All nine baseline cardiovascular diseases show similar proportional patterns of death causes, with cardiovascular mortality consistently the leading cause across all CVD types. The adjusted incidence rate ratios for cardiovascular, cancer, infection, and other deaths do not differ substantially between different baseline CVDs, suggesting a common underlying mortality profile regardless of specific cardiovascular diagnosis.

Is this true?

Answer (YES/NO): NO